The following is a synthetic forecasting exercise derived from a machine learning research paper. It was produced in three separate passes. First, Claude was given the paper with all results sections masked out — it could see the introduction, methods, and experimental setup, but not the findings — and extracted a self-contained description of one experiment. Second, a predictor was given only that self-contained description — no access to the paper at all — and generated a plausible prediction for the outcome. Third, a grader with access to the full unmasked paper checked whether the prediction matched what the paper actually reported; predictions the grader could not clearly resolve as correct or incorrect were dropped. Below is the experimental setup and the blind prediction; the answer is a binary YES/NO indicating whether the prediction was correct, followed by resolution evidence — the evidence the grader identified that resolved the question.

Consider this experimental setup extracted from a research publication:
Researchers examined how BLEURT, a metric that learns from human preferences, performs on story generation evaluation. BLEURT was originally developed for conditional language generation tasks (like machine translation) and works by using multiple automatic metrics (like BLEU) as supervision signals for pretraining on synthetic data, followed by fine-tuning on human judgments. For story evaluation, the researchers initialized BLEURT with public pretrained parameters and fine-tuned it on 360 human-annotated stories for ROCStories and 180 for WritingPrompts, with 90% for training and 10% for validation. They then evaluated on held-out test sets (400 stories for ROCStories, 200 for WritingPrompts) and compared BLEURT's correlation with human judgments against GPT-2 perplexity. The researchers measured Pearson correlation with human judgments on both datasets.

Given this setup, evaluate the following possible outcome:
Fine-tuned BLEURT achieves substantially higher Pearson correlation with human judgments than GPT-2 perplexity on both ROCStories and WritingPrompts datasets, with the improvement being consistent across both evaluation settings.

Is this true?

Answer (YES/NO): NO